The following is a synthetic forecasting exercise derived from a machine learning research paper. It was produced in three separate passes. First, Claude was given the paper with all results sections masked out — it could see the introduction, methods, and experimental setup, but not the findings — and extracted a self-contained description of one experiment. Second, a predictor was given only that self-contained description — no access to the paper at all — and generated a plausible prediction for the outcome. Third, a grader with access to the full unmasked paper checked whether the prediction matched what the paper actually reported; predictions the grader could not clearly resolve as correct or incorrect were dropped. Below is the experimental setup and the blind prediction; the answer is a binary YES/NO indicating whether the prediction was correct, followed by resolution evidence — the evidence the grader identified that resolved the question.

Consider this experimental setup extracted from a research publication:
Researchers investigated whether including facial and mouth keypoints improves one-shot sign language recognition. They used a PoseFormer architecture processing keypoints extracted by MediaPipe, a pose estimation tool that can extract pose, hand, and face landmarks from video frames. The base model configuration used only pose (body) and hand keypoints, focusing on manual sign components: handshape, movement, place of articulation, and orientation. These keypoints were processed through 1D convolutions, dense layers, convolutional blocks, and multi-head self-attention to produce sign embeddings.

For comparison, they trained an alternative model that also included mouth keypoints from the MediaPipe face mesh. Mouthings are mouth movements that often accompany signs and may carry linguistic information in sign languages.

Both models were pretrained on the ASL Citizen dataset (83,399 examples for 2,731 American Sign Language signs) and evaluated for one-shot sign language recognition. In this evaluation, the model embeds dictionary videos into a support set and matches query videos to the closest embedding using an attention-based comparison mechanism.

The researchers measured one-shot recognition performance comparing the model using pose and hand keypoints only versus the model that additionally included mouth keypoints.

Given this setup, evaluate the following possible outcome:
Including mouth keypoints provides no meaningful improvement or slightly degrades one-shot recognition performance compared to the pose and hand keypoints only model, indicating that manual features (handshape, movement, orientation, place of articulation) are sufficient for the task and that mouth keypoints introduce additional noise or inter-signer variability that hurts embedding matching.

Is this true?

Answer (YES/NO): YES